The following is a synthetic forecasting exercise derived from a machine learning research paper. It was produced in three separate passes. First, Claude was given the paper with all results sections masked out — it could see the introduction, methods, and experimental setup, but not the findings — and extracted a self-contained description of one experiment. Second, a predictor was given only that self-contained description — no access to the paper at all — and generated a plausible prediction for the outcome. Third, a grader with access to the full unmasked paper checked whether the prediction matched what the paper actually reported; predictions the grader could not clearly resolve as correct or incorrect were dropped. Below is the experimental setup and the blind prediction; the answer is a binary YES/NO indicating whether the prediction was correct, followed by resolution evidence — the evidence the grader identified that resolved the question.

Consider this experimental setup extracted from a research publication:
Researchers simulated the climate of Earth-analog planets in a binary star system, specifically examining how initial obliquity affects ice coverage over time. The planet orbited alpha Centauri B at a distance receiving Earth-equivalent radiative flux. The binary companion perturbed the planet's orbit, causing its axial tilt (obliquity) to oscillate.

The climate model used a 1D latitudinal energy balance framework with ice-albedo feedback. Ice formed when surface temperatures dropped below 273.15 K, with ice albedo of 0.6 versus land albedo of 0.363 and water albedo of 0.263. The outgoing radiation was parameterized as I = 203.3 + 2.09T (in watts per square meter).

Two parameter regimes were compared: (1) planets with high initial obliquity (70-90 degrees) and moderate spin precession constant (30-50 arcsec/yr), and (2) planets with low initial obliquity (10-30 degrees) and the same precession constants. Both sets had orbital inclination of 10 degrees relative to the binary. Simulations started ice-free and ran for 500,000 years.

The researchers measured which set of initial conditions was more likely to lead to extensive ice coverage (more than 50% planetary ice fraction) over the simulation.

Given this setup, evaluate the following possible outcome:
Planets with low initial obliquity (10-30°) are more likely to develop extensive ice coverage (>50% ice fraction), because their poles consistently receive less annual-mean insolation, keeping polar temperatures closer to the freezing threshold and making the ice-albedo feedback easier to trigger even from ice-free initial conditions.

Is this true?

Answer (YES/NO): NO